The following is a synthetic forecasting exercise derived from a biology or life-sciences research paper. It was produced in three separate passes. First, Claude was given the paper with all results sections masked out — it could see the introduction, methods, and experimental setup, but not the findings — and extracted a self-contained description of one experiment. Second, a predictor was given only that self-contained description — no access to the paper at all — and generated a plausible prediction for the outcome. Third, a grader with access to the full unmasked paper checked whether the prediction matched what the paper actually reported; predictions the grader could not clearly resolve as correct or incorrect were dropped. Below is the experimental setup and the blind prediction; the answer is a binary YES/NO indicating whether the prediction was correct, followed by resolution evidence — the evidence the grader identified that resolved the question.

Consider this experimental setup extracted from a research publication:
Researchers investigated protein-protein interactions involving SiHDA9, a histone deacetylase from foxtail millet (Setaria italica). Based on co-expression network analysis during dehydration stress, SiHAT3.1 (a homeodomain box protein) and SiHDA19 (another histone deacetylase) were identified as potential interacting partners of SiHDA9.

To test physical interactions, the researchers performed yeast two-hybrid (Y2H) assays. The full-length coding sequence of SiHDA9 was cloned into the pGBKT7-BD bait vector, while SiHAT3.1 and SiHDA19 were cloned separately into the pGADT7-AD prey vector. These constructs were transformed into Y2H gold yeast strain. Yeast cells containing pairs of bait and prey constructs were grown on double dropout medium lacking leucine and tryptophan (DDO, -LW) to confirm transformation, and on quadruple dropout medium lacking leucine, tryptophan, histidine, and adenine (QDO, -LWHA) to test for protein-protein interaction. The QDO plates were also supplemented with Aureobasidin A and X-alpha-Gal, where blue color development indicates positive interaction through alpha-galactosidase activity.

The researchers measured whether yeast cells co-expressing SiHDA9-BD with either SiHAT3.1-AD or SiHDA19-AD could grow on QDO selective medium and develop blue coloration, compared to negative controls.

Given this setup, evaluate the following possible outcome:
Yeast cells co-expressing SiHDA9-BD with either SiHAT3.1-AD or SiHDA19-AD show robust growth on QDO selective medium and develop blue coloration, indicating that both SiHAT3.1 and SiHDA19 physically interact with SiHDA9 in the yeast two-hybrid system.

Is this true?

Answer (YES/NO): YES